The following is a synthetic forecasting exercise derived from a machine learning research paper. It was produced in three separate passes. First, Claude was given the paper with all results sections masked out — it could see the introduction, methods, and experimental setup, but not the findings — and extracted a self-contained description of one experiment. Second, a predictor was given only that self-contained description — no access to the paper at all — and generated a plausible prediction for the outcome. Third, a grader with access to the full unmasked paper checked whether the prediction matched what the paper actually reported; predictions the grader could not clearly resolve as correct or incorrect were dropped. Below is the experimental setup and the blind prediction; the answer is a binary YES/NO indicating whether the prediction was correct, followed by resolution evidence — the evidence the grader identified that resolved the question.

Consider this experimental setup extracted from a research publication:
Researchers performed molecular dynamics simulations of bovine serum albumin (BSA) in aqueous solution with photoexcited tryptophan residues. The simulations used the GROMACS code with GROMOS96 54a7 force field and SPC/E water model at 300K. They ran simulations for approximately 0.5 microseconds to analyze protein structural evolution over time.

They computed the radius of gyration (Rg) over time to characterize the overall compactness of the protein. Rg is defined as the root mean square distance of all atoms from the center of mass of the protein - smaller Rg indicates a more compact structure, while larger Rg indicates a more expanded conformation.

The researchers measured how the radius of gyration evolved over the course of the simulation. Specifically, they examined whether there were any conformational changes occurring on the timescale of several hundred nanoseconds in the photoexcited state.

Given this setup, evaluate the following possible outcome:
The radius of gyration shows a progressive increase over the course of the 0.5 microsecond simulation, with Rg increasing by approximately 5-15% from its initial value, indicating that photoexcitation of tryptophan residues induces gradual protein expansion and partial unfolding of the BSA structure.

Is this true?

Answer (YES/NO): NO